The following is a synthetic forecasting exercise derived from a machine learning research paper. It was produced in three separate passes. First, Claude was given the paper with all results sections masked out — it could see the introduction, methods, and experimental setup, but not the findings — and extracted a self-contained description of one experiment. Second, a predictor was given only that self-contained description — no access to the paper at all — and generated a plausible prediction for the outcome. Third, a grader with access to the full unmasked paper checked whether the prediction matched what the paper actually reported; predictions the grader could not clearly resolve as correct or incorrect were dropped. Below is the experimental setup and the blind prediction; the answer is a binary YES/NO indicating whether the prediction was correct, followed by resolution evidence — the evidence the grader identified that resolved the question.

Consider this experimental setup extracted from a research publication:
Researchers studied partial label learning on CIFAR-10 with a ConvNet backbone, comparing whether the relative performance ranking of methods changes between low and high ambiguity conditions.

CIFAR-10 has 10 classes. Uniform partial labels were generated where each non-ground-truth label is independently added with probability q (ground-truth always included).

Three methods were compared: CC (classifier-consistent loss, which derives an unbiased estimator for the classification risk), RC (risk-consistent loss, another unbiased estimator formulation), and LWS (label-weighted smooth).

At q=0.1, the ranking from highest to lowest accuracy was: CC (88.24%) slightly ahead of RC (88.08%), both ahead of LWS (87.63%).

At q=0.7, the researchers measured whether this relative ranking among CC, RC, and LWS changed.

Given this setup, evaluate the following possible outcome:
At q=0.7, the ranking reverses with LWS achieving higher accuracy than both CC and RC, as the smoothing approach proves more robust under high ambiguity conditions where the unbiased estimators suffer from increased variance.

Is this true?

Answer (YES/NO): NO